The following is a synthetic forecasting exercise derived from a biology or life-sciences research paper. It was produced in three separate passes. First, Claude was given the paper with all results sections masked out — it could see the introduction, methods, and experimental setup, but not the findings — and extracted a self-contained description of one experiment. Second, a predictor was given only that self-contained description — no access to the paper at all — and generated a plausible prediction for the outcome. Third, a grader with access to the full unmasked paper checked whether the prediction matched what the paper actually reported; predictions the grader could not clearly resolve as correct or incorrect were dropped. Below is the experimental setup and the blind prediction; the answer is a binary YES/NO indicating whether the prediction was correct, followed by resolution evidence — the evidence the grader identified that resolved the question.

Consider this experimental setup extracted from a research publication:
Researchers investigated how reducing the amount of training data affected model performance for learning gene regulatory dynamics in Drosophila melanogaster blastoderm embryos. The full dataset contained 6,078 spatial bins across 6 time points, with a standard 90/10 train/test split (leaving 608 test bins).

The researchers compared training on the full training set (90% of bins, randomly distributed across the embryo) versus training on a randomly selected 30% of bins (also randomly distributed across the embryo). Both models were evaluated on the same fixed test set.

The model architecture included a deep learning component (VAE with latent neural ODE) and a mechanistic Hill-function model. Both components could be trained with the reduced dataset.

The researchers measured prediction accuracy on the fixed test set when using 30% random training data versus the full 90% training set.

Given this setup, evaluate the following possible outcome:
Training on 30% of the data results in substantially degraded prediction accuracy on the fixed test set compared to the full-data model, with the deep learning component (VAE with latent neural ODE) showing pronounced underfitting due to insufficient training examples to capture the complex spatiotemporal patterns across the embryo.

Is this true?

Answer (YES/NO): NO